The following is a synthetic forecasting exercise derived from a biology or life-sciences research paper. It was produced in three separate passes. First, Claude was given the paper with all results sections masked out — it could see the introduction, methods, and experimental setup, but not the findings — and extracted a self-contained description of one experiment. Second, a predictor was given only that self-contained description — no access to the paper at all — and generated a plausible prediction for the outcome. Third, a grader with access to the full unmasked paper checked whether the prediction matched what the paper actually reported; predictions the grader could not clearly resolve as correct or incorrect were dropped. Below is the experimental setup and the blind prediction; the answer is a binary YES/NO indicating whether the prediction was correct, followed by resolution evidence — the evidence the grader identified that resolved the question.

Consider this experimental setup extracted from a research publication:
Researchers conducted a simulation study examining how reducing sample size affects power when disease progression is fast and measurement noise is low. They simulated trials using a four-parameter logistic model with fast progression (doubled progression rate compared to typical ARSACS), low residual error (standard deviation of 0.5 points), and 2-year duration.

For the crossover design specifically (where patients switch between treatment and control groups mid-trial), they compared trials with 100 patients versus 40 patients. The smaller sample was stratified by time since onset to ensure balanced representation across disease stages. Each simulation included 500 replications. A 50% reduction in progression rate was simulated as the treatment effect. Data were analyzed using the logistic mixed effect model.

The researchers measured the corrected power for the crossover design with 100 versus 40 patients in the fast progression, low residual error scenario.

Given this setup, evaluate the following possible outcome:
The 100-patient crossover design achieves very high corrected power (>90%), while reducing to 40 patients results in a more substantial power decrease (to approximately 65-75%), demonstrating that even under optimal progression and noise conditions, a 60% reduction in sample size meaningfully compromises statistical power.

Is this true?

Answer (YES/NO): NO